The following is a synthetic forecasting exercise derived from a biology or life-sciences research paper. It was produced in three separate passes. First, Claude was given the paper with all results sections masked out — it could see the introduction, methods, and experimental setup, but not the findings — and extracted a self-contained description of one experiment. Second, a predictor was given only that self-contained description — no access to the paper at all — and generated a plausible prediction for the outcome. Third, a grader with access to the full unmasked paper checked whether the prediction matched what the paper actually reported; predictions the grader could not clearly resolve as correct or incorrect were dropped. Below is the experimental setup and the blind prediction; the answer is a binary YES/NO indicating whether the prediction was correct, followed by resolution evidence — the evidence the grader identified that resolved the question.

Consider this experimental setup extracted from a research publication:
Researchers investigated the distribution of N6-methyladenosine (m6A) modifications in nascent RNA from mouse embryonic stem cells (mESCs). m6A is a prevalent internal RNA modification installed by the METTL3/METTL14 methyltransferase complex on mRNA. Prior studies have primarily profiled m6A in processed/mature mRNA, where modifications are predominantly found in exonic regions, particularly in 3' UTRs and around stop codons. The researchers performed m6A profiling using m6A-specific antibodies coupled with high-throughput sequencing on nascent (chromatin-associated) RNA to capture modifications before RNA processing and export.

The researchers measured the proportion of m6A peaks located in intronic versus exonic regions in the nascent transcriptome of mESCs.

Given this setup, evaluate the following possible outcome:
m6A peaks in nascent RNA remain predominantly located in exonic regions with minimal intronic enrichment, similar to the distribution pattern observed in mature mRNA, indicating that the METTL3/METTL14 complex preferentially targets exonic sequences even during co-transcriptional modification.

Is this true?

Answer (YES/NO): YES